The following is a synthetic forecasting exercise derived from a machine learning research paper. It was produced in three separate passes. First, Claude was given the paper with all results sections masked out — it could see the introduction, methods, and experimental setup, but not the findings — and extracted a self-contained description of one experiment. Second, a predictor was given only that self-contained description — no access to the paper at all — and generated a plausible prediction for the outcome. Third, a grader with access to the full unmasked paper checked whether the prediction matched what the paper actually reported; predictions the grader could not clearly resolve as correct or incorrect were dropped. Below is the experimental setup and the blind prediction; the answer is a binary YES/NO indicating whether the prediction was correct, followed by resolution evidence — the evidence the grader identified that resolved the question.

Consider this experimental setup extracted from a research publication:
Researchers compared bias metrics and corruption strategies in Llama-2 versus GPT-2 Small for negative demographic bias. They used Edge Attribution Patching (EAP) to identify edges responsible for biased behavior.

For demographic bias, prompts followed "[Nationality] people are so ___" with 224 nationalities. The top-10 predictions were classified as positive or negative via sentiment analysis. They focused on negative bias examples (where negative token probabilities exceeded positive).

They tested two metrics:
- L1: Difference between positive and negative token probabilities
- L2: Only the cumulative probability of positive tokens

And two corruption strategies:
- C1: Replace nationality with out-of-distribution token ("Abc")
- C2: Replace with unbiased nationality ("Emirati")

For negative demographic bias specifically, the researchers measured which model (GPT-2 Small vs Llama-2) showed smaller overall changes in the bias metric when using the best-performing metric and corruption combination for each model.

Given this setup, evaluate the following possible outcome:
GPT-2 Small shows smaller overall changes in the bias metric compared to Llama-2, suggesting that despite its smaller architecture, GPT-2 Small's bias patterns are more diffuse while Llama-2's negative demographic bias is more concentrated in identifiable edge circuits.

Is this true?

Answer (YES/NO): NO